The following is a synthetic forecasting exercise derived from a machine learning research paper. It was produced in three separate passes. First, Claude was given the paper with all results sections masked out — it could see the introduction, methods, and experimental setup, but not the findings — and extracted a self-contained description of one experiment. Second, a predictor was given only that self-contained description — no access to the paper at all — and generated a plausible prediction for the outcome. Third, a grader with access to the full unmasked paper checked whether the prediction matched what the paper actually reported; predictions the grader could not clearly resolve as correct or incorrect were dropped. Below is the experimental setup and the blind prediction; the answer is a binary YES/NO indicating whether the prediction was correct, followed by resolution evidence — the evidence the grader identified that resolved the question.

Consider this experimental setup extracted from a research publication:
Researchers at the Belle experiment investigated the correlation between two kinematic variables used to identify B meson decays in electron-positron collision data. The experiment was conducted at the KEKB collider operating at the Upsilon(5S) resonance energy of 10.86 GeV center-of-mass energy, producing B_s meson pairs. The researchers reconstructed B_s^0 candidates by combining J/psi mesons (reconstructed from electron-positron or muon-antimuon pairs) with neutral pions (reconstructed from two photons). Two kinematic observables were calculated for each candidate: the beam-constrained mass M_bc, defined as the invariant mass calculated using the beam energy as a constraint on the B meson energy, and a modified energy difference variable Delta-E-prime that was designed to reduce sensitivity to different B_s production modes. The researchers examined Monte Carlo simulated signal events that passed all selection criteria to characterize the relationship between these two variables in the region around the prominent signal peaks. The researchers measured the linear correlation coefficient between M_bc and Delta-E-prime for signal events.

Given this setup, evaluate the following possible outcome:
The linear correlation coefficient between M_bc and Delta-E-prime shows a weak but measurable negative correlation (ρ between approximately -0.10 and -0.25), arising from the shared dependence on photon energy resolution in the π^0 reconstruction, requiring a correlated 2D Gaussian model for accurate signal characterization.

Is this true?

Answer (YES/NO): NO